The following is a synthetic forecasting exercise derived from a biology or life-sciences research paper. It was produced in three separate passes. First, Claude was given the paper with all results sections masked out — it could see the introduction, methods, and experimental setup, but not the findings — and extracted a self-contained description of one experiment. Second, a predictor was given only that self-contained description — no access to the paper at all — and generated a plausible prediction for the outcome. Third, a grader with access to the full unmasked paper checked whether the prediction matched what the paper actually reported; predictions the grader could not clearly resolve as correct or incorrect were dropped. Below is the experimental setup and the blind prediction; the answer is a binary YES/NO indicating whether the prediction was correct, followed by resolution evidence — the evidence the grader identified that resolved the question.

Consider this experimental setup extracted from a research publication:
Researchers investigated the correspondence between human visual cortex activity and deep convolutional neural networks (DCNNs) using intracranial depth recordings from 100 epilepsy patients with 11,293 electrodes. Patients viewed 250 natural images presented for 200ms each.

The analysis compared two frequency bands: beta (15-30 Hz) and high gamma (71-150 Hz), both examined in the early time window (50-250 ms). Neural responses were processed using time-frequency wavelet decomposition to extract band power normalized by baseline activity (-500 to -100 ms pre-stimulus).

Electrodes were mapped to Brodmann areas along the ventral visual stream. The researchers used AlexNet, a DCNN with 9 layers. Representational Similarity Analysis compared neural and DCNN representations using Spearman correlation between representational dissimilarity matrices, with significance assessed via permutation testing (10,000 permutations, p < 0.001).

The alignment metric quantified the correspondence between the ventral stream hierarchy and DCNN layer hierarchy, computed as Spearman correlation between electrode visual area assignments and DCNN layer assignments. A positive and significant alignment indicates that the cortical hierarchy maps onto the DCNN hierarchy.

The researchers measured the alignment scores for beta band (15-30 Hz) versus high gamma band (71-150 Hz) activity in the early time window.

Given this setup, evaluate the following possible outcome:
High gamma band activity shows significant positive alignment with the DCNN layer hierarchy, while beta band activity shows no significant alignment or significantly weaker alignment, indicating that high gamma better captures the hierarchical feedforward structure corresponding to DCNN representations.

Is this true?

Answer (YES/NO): NO